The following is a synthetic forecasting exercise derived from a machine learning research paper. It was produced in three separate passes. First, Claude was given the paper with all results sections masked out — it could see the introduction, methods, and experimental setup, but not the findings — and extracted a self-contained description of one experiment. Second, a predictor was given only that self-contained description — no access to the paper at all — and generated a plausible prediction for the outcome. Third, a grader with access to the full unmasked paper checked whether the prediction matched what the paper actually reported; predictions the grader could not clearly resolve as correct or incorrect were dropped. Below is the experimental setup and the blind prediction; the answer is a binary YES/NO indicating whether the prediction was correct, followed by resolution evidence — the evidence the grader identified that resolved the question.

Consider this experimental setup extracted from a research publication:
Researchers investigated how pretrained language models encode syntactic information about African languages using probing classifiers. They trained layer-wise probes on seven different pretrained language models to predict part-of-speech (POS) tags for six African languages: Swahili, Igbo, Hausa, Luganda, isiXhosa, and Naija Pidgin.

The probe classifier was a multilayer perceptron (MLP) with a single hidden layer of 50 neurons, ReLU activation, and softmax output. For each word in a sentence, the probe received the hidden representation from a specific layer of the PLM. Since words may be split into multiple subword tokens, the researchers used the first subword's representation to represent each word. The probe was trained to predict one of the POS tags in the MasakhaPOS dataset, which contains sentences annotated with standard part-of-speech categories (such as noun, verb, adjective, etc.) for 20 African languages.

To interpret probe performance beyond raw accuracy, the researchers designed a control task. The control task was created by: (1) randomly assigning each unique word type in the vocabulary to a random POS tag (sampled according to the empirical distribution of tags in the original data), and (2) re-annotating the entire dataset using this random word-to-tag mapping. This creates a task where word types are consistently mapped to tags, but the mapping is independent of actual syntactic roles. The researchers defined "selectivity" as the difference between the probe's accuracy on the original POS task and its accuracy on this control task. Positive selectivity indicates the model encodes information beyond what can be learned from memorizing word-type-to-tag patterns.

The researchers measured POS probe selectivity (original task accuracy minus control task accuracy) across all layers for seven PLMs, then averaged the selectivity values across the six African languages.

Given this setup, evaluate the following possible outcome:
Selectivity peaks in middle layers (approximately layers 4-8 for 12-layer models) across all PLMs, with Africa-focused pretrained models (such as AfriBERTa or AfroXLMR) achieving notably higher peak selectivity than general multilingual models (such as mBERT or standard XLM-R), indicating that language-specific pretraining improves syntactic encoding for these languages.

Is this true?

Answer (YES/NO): NO